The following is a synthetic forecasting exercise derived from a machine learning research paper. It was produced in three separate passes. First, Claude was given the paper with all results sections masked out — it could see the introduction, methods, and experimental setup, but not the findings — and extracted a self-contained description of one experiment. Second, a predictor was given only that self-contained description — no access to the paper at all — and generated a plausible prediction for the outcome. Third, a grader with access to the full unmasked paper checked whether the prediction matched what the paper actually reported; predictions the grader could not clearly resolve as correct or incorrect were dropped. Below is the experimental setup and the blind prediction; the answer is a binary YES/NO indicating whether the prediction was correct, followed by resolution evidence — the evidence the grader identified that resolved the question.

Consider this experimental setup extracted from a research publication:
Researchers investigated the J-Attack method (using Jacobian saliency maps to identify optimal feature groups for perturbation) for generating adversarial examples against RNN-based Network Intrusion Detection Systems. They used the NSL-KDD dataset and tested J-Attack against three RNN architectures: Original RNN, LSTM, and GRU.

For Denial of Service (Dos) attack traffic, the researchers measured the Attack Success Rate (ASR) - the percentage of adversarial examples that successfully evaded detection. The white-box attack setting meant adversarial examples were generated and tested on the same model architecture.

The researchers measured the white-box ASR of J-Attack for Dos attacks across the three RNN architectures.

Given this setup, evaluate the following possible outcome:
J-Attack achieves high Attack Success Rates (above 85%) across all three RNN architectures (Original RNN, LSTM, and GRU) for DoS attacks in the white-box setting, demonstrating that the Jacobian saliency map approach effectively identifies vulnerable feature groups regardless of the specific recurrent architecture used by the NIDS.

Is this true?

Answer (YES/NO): NO